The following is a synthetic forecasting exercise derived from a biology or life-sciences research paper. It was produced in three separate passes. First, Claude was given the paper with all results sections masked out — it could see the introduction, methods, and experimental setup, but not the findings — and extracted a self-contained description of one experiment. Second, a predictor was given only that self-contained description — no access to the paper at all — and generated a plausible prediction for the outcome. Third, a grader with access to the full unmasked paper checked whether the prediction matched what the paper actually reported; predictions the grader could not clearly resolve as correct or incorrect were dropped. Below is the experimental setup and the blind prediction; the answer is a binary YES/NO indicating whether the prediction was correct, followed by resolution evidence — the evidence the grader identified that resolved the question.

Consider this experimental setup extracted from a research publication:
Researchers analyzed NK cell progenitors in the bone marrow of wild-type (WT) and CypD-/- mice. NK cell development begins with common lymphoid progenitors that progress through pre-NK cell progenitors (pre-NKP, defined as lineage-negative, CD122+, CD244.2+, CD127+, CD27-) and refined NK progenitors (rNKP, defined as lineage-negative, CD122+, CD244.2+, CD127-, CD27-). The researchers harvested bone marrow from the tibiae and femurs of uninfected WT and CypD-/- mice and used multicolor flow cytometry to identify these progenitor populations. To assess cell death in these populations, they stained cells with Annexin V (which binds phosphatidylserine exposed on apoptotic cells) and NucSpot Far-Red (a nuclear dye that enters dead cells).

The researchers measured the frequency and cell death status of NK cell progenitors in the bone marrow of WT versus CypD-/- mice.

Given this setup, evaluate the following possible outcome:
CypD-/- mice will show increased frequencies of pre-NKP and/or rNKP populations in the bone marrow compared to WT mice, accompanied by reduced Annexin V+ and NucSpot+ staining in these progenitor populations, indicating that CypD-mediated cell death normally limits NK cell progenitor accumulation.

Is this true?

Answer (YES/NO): NO